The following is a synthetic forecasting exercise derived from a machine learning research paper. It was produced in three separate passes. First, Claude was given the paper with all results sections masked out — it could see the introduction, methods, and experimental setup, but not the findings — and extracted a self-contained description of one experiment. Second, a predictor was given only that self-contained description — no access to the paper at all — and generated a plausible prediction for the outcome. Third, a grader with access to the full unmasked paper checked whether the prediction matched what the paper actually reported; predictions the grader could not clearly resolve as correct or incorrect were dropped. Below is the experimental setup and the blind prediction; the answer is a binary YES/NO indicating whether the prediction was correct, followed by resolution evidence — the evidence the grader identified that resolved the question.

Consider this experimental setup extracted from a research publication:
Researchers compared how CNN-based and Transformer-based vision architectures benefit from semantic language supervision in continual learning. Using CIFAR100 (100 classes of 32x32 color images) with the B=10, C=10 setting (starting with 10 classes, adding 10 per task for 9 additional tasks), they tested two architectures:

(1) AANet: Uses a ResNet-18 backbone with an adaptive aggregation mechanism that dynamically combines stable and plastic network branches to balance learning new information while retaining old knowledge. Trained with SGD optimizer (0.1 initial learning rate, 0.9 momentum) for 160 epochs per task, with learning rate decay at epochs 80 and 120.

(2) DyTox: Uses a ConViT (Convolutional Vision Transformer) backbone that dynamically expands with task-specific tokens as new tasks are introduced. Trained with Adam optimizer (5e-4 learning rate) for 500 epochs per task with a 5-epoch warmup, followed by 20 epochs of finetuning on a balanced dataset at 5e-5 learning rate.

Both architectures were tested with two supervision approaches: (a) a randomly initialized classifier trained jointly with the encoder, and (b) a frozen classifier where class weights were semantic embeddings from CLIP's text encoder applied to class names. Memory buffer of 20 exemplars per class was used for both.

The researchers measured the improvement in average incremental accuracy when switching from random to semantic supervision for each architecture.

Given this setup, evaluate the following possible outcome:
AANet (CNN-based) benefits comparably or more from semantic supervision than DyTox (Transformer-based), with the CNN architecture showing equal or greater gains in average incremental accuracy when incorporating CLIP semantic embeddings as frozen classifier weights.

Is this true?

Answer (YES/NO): NO